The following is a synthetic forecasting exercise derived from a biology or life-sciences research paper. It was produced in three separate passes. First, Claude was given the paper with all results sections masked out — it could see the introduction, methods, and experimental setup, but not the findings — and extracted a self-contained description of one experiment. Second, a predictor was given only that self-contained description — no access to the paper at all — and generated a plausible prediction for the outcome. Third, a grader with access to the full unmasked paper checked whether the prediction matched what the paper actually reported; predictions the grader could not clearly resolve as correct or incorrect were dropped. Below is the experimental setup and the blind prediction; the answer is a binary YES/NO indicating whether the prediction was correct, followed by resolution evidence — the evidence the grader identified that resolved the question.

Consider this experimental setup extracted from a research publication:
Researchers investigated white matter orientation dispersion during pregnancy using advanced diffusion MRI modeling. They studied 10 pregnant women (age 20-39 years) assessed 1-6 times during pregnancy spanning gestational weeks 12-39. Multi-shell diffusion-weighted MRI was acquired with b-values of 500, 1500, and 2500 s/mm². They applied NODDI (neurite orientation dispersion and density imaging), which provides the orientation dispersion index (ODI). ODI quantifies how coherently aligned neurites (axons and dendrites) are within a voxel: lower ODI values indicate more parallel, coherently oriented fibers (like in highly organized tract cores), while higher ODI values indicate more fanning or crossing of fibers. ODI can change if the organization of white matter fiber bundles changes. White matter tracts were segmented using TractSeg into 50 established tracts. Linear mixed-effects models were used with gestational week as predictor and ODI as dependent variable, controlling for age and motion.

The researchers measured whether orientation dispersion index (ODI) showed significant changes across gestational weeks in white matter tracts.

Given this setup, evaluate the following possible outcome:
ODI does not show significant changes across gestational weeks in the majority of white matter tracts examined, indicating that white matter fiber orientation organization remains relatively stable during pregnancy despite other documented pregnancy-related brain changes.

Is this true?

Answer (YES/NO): YES